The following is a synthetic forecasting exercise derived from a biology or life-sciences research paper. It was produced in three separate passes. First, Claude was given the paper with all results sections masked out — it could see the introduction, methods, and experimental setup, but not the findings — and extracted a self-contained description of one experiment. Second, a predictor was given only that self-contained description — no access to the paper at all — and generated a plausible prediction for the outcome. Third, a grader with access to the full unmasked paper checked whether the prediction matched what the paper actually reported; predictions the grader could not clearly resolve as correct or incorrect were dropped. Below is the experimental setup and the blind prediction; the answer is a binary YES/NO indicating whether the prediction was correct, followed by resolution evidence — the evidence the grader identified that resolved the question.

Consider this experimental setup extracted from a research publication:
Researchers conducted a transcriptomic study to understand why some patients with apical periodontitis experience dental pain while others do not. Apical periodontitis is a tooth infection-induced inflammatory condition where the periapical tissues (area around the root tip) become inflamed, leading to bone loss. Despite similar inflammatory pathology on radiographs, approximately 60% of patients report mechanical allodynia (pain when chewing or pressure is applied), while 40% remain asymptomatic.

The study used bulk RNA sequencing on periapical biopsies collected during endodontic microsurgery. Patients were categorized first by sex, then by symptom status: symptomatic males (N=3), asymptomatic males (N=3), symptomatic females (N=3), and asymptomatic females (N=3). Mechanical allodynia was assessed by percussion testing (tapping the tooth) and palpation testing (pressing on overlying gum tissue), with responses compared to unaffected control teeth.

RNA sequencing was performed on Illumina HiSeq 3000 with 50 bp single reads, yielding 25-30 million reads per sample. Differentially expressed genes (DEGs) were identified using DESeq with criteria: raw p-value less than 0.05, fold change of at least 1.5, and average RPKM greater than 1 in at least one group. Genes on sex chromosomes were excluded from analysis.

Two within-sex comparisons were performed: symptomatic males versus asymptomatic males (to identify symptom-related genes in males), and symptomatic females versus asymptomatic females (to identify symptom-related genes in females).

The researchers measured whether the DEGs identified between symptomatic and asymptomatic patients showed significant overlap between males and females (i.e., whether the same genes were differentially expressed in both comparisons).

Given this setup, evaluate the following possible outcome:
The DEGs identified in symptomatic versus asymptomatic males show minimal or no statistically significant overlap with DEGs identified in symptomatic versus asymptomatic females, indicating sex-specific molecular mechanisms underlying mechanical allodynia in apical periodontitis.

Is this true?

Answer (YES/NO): YES